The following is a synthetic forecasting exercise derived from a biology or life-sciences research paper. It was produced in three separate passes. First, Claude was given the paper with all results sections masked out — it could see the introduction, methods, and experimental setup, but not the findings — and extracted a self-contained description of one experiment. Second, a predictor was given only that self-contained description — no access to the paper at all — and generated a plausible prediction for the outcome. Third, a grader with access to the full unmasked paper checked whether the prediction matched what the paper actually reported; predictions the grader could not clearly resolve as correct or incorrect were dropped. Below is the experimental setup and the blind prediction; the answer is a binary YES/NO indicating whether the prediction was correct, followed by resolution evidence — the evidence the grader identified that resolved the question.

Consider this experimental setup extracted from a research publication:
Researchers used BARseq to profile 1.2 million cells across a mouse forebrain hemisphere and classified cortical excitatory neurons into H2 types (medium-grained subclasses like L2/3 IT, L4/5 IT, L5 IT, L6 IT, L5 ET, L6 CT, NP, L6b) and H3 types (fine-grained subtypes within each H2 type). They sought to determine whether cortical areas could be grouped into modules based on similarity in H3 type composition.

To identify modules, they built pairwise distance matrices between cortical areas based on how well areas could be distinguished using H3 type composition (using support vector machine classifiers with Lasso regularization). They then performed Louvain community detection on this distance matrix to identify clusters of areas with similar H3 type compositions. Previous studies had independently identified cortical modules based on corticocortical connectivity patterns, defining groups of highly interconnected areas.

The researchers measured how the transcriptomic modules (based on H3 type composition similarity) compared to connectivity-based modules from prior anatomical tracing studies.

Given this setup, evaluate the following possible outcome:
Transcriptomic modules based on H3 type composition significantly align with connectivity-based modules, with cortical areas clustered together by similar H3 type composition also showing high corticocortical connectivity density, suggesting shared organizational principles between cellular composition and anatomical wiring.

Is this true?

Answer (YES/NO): YES